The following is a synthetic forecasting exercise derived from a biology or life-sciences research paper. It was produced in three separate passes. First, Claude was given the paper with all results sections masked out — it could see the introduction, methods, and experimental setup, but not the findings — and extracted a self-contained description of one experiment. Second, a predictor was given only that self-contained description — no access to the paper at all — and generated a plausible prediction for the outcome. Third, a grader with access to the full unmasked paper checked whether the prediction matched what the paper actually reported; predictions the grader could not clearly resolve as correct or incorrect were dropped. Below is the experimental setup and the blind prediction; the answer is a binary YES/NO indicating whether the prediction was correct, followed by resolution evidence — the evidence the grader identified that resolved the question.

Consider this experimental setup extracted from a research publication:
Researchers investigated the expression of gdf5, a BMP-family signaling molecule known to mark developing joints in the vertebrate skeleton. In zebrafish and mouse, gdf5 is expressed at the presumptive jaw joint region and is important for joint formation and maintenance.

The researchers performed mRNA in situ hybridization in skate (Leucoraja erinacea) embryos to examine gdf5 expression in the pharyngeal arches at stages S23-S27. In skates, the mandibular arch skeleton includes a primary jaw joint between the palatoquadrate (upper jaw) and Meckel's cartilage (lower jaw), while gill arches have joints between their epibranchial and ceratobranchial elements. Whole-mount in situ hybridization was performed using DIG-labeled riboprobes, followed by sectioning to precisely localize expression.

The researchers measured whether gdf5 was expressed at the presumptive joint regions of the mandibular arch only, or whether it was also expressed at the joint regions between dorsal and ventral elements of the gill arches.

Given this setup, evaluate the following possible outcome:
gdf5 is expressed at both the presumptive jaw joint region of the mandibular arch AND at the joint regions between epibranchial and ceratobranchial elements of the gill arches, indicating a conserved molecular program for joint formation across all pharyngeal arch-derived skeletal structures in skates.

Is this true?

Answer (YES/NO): YES